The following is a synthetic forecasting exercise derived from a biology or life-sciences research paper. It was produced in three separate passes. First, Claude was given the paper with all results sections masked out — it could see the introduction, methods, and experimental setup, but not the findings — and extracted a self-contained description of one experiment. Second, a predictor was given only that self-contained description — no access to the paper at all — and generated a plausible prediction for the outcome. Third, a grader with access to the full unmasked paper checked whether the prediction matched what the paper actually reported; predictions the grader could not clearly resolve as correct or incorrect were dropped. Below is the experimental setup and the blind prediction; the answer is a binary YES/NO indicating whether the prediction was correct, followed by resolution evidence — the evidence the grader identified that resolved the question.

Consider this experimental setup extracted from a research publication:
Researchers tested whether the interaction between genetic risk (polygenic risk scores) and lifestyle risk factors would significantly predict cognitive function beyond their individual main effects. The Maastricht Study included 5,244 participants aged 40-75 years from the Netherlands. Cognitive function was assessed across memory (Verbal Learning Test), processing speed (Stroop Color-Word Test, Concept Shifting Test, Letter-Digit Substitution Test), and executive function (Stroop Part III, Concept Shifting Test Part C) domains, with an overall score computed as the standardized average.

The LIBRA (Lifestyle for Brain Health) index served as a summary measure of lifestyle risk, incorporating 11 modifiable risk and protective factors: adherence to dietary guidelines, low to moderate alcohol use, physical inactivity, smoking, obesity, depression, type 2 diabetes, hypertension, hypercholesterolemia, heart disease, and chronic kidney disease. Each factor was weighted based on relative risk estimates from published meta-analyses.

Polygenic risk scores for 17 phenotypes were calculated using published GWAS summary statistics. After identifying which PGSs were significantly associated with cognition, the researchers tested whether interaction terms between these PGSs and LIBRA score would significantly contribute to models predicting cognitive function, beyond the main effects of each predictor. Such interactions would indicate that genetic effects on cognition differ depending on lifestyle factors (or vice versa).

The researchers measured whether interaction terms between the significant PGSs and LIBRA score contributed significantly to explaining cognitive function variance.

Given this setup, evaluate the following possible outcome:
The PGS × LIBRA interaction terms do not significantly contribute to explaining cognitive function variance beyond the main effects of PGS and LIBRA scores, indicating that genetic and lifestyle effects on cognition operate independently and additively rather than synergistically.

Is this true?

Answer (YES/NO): YES